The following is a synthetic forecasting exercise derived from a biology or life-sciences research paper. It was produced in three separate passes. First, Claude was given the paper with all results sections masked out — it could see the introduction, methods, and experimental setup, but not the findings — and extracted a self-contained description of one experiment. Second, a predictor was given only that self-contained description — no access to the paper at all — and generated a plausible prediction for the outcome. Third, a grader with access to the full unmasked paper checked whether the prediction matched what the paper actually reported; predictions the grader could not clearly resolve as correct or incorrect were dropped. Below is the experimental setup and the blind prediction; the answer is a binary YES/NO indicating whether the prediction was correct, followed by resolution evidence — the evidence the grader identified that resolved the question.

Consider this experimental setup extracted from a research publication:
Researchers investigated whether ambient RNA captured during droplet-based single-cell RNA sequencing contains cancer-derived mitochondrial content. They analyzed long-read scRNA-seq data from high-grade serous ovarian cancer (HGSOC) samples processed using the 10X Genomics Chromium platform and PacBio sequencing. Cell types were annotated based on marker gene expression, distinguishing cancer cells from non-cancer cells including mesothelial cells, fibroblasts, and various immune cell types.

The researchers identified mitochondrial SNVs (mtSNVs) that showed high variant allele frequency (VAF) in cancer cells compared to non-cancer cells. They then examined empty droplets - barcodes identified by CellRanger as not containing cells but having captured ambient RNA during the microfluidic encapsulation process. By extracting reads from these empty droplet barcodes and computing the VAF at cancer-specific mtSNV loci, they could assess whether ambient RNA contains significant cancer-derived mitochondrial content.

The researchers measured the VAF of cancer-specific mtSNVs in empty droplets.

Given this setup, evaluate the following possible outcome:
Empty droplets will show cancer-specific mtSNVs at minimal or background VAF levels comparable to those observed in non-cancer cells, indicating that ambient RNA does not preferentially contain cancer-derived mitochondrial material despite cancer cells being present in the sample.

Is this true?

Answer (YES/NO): NO